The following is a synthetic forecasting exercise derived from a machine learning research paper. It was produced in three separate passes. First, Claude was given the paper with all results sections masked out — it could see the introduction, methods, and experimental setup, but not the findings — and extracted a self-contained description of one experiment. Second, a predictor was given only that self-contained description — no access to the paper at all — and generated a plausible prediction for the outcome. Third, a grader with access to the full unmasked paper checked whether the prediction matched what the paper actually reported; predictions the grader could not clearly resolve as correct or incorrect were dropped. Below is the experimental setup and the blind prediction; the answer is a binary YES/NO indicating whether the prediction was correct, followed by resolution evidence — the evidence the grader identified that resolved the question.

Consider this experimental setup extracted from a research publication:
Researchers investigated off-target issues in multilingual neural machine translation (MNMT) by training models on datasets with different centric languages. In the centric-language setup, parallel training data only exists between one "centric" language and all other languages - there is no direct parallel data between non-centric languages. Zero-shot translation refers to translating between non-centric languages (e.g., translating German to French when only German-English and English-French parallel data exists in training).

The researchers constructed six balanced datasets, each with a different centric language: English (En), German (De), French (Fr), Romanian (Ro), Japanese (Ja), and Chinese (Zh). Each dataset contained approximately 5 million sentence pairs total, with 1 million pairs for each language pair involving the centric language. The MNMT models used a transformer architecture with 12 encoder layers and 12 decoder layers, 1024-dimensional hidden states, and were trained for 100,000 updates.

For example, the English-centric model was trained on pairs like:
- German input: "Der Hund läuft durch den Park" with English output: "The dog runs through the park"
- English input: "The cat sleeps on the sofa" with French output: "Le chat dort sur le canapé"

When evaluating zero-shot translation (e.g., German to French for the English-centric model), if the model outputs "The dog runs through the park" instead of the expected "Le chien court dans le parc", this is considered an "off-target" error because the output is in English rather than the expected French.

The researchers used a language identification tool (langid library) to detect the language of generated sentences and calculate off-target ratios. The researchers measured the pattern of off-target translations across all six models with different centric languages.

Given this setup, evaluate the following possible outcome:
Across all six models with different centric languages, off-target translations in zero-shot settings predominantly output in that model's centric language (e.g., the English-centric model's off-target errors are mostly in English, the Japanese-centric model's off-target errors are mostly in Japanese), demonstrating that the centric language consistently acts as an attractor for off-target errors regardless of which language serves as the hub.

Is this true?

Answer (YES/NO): YES